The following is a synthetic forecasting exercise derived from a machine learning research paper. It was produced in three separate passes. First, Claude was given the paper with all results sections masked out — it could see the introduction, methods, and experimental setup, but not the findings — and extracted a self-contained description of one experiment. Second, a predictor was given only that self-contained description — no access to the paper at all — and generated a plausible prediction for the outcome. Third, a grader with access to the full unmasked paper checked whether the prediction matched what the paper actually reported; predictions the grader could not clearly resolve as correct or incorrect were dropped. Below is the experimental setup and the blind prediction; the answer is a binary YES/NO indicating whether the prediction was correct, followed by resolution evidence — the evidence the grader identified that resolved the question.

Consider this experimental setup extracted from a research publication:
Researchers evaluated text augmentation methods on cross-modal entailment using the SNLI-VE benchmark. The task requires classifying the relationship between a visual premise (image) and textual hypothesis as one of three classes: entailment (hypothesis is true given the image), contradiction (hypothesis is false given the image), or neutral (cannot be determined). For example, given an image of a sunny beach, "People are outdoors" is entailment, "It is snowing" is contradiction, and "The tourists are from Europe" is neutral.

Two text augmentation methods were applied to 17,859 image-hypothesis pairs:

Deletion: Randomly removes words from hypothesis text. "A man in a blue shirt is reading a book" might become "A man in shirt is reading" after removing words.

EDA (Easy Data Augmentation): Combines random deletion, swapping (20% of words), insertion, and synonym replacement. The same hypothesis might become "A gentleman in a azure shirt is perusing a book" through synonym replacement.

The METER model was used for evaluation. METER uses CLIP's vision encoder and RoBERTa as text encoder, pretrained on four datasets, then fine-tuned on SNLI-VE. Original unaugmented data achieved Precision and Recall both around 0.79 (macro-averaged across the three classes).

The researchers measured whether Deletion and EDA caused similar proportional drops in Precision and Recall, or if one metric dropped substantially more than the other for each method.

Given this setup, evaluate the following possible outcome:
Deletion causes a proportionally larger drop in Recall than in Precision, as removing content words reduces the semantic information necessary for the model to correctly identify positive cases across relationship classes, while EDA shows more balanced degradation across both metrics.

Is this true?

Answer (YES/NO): NO